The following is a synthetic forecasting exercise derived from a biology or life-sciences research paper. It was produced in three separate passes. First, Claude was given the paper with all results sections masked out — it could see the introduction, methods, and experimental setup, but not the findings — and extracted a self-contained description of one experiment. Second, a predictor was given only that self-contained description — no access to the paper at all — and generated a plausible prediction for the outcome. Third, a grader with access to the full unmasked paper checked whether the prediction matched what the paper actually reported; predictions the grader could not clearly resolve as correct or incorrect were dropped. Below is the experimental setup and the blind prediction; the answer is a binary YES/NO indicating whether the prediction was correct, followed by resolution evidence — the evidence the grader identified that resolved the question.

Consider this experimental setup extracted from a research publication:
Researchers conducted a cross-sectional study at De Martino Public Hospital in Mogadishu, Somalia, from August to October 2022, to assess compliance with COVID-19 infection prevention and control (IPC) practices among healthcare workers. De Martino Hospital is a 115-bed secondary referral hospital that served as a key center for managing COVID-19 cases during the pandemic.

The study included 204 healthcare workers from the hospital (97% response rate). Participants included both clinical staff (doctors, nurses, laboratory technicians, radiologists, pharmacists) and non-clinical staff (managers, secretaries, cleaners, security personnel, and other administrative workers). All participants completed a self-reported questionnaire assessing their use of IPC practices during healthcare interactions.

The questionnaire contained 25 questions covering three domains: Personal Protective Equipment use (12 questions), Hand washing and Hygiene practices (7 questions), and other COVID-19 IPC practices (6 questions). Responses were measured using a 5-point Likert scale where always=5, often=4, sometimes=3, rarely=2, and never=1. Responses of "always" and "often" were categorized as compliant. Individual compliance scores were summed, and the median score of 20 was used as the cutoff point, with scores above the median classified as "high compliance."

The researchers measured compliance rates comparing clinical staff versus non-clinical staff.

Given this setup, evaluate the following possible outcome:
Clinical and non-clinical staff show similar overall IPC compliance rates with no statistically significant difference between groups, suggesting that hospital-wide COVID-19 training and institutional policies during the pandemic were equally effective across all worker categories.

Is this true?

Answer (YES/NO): NO